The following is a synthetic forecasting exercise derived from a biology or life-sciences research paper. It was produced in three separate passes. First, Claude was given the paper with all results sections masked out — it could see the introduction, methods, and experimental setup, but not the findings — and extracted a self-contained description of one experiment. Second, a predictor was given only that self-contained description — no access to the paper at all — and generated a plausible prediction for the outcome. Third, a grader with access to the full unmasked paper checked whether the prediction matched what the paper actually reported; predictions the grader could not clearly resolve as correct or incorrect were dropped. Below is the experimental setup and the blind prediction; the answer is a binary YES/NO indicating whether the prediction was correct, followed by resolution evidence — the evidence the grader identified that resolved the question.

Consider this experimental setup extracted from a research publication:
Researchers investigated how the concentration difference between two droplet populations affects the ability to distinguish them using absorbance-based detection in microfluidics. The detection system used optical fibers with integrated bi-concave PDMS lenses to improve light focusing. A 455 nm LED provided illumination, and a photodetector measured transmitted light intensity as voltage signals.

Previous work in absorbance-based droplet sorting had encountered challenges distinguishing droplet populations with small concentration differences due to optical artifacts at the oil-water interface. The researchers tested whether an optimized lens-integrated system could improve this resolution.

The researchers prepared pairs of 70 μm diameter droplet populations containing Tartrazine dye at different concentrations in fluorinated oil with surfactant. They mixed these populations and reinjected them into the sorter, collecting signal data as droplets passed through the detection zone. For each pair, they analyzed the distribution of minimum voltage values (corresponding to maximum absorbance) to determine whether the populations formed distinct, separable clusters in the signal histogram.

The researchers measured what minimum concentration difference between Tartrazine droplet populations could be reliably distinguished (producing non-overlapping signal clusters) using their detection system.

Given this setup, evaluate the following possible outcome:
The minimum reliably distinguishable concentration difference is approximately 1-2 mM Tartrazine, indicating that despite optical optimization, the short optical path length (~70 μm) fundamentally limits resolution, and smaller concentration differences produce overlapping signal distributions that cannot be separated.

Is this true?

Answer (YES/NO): NO